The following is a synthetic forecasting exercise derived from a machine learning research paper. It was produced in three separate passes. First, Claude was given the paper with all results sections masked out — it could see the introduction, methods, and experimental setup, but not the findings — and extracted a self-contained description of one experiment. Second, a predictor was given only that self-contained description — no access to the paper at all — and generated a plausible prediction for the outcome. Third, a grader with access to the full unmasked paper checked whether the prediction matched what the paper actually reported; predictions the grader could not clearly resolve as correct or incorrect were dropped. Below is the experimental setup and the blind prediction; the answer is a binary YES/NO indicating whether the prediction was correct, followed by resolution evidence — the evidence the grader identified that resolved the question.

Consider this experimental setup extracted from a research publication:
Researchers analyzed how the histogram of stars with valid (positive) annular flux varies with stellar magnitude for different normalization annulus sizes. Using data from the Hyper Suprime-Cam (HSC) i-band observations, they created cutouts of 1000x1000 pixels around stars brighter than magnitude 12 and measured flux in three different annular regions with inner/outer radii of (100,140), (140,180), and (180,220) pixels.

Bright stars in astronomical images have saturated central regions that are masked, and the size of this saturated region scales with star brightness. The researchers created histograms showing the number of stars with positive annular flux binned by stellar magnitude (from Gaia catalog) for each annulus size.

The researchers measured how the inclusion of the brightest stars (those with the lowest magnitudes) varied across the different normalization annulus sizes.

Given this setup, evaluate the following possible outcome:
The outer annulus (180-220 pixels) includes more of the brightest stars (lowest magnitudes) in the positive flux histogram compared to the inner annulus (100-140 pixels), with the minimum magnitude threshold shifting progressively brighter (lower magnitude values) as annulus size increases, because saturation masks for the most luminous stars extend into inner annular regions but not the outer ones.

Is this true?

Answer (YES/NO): YES